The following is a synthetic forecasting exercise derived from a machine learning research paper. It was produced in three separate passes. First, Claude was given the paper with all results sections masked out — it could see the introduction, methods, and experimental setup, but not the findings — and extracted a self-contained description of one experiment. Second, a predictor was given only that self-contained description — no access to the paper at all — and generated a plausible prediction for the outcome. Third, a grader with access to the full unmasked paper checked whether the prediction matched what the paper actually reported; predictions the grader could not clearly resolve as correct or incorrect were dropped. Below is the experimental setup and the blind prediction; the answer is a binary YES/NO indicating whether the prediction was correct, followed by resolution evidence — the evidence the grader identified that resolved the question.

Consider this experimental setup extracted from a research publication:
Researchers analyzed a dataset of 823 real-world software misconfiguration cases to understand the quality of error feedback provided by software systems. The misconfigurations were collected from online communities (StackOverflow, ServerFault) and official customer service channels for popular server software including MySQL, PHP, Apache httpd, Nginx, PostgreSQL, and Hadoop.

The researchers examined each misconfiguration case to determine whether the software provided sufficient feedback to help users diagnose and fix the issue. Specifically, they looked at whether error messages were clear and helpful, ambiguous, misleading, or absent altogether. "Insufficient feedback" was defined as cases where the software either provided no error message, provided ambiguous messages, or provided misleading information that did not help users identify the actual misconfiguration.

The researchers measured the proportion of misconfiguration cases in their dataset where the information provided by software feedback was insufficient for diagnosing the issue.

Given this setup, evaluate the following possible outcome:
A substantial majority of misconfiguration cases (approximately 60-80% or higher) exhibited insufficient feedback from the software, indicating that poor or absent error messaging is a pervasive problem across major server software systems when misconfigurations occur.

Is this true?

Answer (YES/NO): NO